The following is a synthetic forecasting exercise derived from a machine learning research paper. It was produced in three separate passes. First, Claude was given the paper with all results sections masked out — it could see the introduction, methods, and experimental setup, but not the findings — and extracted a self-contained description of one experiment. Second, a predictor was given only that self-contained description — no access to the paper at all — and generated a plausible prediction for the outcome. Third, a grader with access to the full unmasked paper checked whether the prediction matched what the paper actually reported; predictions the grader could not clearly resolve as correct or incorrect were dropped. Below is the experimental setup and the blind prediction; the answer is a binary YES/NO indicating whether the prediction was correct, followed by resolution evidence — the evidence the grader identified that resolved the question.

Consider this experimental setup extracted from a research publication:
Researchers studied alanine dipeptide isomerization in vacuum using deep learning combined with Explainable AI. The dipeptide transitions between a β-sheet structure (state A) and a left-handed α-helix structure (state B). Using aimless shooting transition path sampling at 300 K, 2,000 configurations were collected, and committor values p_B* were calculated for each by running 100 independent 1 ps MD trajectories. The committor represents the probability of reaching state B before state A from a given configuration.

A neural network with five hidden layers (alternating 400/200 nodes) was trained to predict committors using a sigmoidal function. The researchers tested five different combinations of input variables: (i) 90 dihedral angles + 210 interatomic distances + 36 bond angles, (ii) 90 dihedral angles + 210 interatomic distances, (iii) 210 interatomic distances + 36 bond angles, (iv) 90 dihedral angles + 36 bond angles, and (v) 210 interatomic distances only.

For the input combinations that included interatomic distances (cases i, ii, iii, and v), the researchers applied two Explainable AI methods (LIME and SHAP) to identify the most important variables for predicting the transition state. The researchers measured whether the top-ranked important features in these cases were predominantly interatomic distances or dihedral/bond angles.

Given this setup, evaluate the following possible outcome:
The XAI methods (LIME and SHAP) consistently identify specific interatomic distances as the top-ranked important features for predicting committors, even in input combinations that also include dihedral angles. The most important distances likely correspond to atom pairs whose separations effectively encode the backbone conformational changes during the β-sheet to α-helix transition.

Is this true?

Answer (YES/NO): YES